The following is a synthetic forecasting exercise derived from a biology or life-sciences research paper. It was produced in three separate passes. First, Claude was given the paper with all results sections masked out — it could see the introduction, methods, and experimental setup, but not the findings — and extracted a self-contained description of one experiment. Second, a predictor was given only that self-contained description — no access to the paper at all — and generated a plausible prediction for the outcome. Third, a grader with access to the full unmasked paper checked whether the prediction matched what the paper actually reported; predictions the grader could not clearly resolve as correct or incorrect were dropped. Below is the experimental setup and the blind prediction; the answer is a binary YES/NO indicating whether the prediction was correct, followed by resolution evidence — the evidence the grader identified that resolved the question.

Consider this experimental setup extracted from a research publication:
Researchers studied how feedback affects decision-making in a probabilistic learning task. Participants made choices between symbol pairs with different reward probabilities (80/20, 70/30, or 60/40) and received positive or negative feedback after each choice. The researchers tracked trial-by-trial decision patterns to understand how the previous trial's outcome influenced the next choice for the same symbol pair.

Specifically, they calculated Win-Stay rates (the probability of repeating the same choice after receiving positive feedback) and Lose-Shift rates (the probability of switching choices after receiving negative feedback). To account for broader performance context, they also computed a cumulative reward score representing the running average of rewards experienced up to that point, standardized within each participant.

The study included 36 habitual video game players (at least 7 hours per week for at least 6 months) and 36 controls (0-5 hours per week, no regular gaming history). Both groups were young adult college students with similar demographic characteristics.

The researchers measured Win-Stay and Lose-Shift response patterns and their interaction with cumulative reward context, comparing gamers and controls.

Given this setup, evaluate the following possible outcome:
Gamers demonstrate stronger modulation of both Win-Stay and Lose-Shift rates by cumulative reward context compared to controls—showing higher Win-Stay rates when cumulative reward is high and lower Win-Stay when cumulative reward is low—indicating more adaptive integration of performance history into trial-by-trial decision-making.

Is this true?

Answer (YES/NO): YES